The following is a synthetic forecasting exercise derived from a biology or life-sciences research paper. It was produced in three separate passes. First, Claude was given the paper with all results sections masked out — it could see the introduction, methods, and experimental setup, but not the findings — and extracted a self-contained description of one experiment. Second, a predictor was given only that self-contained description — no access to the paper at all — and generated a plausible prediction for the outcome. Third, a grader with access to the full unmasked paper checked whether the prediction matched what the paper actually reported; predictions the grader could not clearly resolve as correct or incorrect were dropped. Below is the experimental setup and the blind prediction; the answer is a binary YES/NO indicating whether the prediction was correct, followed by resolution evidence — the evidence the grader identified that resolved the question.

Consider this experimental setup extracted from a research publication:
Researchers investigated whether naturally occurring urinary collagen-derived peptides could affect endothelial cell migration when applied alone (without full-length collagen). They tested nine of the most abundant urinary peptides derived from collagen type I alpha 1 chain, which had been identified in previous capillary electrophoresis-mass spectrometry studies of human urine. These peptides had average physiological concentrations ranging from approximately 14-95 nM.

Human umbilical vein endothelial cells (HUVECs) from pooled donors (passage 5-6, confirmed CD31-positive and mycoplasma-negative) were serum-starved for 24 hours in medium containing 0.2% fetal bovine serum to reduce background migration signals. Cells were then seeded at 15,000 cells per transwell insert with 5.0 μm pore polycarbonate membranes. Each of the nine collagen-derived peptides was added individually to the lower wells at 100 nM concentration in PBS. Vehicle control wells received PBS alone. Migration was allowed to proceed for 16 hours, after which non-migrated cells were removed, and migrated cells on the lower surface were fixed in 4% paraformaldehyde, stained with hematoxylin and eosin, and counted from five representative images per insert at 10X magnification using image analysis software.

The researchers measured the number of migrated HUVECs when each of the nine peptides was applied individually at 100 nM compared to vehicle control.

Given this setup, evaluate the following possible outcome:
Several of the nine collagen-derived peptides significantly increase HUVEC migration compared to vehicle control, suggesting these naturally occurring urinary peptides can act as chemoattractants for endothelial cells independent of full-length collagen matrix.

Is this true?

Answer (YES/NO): NO